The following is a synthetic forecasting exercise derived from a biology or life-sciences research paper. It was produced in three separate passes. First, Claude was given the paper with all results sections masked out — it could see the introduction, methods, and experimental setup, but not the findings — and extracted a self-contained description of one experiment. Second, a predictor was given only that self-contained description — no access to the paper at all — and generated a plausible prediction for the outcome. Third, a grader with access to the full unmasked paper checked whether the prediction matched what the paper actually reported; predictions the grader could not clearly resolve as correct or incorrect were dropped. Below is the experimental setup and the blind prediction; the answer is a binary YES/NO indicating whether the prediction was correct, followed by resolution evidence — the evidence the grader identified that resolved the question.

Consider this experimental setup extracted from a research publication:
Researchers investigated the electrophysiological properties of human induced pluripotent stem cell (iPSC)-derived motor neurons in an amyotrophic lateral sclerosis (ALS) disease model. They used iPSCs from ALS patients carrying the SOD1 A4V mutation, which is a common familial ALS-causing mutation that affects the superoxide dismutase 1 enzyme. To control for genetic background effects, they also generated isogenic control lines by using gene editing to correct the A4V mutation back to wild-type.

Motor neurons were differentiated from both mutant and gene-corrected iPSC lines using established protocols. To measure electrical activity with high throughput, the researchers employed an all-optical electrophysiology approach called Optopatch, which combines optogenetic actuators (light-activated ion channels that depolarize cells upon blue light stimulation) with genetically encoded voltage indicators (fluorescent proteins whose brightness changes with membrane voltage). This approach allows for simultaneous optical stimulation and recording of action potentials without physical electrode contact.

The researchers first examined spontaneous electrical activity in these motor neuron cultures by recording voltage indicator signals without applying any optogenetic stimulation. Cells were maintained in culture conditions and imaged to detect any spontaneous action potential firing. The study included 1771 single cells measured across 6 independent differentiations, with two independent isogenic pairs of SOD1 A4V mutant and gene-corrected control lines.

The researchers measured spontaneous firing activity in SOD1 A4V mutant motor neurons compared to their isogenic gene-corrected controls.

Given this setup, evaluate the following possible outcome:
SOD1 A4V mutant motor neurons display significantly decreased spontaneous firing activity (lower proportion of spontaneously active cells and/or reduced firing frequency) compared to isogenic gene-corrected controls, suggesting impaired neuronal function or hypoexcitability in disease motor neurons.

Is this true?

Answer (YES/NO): NO